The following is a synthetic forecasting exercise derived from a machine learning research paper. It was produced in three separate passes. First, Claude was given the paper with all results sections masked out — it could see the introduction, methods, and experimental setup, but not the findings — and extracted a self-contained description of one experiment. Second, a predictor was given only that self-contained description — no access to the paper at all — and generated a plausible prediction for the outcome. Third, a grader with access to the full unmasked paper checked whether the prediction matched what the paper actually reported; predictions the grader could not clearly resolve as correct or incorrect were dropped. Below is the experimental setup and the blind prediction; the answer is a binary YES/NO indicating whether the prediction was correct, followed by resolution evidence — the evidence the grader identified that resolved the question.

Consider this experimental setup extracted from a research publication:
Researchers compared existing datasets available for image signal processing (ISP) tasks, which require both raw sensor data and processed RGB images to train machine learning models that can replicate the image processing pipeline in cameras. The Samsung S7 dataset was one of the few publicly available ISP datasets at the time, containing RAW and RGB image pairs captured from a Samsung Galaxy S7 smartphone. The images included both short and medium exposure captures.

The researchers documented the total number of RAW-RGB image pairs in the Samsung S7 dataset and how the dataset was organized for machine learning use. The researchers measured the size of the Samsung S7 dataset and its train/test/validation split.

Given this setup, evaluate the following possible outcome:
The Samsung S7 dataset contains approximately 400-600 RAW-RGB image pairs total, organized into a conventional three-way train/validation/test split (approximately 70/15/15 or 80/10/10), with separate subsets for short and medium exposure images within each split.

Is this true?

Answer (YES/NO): NO